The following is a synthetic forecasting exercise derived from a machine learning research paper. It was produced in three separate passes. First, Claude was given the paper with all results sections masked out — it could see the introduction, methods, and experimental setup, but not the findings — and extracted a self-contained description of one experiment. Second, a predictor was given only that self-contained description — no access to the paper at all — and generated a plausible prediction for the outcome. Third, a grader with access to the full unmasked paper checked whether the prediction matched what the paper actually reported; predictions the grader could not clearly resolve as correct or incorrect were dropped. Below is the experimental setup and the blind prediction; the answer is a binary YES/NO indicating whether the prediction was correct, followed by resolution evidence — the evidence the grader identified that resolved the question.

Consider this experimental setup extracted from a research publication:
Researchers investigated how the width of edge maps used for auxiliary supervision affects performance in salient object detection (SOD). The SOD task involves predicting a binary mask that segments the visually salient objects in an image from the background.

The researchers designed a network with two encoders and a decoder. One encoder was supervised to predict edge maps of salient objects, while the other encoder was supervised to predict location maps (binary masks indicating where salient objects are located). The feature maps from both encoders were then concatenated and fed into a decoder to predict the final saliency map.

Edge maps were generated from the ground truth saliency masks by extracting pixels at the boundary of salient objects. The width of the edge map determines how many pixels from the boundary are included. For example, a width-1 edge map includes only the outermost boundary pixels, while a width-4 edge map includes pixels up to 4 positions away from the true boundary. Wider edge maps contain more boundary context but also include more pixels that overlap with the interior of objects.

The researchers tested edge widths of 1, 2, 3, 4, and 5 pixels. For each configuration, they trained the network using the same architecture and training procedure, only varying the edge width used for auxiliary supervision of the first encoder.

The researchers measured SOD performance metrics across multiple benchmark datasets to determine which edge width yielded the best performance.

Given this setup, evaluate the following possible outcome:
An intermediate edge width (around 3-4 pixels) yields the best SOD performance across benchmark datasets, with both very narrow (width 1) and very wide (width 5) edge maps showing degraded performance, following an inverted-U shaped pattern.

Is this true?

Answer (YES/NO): YES